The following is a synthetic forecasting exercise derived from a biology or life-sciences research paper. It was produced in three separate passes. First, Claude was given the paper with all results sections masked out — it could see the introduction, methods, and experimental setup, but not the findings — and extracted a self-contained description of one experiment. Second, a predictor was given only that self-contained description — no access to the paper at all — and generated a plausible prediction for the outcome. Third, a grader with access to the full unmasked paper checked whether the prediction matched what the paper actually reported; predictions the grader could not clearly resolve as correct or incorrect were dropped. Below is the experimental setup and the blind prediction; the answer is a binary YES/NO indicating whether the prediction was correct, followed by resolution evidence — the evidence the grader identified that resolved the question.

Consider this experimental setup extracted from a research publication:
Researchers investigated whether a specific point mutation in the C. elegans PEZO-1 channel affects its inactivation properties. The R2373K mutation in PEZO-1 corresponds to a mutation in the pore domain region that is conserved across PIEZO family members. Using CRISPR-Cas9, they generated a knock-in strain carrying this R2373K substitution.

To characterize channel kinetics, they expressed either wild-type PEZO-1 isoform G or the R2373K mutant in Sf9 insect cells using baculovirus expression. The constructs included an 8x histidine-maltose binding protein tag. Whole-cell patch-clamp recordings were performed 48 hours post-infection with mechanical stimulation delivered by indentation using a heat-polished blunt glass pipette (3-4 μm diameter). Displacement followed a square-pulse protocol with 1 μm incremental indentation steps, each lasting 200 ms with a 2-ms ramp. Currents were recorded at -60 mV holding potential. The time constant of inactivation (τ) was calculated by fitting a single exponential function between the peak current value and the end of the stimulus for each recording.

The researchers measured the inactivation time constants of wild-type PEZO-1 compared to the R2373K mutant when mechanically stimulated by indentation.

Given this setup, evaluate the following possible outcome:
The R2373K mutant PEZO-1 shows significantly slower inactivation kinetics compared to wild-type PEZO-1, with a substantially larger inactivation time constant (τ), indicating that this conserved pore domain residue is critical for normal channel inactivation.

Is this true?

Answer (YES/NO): YES